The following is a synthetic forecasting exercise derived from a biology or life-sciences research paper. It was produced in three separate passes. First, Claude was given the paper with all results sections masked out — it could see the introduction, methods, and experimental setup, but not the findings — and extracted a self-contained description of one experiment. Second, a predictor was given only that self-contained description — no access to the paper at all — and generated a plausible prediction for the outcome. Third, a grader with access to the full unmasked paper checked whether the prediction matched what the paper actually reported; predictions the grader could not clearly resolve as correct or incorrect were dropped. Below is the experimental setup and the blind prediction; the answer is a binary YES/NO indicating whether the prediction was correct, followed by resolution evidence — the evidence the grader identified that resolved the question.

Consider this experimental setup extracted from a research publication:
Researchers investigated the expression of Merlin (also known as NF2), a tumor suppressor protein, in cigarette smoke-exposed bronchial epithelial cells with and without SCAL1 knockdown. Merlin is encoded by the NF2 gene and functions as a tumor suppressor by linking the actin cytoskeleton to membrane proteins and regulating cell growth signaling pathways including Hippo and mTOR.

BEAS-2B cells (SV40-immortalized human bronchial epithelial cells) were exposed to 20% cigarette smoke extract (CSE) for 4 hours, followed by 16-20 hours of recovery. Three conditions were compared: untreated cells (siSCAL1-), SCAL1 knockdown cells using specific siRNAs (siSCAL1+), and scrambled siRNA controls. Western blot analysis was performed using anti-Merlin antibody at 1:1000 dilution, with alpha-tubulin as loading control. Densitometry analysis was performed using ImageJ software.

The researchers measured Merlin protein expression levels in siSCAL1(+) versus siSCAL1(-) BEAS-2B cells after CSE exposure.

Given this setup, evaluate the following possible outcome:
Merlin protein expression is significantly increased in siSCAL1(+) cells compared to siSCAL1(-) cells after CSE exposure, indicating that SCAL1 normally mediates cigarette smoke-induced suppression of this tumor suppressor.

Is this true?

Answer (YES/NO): YES